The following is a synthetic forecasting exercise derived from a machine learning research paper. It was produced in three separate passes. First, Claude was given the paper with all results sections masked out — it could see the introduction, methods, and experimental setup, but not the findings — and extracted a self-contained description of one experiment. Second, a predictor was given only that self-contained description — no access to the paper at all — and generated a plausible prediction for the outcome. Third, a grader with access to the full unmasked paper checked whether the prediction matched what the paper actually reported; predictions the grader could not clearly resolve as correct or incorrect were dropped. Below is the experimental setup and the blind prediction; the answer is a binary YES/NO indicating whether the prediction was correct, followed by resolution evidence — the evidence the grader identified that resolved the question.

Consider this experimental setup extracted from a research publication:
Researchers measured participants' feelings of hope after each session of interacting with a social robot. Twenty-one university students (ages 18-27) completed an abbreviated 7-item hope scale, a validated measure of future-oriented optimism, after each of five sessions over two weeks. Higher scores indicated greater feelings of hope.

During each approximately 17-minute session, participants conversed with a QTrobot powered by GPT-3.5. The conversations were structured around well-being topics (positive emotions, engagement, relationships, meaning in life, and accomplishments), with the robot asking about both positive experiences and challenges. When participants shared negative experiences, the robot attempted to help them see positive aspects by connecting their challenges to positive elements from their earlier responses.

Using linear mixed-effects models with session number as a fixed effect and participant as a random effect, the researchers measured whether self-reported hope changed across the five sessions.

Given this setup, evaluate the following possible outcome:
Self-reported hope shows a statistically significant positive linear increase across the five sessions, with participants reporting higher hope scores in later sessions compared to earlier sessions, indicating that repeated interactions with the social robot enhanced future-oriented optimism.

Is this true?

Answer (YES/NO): YES